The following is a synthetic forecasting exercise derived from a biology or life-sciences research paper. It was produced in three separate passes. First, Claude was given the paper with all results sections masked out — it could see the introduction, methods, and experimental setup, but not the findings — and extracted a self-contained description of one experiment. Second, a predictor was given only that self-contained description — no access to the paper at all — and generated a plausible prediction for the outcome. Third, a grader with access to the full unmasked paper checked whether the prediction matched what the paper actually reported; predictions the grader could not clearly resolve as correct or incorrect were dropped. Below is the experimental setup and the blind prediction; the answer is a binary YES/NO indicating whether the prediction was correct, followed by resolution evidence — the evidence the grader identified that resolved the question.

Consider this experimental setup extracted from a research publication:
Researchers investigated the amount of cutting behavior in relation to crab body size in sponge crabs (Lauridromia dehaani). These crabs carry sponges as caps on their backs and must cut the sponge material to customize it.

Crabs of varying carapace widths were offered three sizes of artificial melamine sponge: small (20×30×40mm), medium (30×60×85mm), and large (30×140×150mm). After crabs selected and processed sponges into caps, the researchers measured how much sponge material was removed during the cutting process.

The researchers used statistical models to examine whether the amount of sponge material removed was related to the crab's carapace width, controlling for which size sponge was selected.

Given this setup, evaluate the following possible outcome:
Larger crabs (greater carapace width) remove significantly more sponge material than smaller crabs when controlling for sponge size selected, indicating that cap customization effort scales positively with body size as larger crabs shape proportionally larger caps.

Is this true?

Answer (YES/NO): NO